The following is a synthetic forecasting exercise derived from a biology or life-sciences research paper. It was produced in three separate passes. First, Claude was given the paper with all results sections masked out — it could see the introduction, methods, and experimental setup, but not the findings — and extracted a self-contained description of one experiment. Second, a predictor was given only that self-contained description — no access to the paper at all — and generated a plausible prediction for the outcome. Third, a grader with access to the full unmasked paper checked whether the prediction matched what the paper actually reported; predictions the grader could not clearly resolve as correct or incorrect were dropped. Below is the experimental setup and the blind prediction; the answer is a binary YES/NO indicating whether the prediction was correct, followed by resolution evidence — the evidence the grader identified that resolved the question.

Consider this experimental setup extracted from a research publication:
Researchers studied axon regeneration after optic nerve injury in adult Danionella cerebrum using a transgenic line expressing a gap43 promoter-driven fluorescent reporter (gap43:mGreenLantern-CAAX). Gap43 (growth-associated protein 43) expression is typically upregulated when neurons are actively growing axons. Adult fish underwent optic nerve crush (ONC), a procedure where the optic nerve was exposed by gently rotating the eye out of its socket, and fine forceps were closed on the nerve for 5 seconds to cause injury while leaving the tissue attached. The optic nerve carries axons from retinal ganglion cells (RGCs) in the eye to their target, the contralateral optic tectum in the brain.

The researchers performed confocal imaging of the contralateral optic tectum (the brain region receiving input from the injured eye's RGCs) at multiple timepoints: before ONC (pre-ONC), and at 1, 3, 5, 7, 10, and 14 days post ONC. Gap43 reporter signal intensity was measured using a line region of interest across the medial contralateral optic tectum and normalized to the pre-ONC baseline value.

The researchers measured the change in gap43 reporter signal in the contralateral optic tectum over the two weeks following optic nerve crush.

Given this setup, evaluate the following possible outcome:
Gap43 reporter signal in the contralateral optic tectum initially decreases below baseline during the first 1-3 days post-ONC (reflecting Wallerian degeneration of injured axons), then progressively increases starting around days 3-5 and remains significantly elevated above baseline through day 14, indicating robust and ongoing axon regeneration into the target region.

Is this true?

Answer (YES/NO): NO